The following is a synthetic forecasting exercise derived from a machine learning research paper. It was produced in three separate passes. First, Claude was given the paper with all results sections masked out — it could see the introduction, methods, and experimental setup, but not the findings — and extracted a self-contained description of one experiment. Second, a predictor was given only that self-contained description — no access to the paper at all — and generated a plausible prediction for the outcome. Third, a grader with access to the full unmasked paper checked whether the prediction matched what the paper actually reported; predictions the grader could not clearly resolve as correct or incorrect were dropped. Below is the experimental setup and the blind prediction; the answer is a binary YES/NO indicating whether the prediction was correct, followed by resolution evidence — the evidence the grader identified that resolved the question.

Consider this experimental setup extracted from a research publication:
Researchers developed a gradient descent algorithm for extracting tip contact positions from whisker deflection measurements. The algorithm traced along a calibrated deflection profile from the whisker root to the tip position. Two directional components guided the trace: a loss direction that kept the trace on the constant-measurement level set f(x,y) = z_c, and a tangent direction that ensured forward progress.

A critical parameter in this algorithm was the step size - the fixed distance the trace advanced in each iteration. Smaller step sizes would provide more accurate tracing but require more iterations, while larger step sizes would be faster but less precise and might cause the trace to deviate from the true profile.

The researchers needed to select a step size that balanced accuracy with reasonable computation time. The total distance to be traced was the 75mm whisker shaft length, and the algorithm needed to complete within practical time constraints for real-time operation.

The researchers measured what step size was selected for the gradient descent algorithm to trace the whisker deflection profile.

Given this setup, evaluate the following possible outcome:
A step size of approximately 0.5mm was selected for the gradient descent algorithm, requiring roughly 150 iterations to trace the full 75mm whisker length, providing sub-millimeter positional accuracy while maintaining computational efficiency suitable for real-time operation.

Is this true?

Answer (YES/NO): NO